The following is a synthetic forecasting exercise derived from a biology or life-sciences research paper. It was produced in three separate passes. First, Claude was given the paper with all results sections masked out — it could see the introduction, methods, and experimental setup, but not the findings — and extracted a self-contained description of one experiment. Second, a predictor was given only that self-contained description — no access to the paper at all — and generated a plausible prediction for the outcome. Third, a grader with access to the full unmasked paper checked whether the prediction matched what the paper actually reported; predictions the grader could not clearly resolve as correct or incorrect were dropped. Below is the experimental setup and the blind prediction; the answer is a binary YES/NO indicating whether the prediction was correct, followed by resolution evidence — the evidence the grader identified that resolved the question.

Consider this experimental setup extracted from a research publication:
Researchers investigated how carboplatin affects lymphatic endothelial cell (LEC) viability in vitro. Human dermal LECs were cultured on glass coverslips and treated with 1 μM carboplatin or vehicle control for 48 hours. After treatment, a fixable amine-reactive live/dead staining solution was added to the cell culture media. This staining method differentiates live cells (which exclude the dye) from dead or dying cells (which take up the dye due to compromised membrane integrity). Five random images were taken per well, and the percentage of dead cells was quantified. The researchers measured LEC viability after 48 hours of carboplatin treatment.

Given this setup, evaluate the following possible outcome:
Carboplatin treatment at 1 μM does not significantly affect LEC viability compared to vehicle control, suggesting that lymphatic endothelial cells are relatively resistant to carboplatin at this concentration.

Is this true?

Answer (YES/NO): YES